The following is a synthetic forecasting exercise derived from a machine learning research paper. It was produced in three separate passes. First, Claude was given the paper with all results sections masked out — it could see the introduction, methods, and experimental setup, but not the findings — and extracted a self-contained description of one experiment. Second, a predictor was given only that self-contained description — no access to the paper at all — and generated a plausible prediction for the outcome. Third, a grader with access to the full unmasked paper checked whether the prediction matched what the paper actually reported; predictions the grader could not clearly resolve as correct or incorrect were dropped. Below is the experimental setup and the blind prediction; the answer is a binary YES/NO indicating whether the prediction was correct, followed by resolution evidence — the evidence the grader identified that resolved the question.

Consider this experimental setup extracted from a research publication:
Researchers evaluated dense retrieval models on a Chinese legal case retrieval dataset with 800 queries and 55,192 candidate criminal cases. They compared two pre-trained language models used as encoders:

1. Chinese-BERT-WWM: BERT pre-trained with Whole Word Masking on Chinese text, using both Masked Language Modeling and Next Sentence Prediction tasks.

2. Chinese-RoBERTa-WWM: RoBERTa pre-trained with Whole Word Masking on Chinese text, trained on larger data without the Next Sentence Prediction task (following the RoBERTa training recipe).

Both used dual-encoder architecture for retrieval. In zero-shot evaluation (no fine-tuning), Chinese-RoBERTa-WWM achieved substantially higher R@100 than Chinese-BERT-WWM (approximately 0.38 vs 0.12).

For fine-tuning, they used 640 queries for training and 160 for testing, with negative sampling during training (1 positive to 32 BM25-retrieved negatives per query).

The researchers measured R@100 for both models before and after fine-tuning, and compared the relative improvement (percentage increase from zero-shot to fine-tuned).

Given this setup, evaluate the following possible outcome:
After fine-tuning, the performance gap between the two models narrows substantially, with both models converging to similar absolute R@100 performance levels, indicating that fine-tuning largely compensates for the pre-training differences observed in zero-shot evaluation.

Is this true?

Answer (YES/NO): YES